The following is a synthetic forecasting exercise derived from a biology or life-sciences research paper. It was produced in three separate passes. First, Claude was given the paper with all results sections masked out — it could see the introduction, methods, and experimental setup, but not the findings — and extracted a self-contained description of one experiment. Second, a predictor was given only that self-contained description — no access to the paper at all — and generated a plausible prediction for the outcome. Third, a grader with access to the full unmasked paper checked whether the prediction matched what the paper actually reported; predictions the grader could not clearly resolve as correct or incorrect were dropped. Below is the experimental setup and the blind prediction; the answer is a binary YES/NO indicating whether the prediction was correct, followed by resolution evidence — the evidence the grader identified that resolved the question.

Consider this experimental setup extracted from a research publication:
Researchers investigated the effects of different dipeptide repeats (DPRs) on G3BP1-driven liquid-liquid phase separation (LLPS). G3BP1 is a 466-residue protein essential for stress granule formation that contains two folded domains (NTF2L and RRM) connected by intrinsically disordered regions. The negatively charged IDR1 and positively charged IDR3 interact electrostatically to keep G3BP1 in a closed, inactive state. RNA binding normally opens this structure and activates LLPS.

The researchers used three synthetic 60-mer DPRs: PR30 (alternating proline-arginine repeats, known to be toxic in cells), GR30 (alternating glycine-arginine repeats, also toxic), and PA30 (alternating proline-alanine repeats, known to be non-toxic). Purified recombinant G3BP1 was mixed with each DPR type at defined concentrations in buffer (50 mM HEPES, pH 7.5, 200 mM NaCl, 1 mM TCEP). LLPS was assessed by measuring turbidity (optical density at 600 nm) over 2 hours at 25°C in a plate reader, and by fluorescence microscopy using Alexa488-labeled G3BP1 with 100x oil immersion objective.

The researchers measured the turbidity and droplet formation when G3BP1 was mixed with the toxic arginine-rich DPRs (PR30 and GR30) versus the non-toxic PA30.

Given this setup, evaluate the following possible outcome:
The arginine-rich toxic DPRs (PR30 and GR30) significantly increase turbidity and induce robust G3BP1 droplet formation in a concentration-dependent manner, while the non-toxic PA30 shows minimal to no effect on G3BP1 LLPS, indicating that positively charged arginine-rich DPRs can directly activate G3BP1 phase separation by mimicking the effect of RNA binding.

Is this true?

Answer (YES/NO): YES